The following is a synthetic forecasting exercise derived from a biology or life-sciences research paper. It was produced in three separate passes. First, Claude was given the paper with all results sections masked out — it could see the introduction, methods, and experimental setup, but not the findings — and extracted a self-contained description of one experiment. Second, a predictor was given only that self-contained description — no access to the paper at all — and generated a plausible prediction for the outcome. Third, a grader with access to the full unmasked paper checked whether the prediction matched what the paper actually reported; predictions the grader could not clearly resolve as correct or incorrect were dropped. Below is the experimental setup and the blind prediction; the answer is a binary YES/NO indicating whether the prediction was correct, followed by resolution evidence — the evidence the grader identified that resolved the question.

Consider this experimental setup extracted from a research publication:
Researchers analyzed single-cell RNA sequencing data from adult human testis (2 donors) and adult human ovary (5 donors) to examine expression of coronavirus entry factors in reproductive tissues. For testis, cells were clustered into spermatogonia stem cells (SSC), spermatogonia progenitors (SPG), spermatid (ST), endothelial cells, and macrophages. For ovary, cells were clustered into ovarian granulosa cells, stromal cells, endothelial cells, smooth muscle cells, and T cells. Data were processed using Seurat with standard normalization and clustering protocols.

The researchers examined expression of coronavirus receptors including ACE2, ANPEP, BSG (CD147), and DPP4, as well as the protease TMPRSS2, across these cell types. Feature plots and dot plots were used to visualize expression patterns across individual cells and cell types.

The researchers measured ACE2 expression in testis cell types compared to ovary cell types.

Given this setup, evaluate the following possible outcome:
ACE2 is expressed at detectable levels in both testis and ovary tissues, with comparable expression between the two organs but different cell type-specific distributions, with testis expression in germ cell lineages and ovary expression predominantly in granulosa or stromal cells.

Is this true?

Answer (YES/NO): NO